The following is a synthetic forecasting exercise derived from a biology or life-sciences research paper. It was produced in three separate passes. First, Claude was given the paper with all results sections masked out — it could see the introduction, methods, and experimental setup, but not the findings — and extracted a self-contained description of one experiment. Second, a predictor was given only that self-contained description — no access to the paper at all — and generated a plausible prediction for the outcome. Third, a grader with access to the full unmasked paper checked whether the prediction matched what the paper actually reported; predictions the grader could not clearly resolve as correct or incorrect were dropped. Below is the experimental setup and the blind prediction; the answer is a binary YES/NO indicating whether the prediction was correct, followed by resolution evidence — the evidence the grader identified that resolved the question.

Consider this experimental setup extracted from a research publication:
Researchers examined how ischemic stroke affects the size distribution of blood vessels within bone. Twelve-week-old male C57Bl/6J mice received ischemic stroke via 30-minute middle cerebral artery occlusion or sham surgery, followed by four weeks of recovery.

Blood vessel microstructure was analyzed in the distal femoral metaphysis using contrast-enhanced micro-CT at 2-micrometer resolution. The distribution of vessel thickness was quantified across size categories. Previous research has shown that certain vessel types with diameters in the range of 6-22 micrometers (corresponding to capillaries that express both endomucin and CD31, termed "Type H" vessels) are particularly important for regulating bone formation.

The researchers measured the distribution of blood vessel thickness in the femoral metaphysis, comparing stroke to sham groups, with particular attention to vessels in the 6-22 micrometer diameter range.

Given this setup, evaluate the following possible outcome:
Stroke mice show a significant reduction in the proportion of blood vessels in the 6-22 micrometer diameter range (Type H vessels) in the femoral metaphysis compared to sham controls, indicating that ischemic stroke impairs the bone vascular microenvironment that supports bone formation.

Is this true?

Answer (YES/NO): YES